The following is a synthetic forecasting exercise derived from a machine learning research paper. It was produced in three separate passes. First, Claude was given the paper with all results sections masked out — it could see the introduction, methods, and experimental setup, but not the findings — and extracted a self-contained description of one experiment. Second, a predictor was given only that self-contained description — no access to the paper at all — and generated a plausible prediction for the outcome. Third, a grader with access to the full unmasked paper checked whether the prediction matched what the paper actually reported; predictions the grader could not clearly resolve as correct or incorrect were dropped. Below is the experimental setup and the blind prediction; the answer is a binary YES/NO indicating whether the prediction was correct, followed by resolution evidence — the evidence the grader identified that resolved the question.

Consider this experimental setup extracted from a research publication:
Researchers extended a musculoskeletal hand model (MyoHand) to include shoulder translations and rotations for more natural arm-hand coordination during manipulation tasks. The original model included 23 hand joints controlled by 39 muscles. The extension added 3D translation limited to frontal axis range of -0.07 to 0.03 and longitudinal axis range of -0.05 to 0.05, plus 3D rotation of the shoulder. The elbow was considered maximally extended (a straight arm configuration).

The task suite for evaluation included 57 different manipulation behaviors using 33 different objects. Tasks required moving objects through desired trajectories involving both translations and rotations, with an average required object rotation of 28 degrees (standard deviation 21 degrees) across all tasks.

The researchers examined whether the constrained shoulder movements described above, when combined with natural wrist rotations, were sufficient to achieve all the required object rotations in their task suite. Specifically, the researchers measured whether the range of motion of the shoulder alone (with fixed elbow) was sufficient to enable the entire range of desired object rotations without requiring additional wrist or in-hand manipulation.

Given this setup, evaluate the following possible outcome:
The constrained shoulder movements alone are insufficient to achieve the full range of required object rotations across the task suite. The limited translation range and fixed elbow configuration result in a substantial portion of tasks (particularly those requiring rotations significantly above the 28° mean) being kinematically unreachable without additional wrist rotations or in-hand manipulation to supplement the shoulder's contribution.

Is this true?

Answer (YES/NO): YES